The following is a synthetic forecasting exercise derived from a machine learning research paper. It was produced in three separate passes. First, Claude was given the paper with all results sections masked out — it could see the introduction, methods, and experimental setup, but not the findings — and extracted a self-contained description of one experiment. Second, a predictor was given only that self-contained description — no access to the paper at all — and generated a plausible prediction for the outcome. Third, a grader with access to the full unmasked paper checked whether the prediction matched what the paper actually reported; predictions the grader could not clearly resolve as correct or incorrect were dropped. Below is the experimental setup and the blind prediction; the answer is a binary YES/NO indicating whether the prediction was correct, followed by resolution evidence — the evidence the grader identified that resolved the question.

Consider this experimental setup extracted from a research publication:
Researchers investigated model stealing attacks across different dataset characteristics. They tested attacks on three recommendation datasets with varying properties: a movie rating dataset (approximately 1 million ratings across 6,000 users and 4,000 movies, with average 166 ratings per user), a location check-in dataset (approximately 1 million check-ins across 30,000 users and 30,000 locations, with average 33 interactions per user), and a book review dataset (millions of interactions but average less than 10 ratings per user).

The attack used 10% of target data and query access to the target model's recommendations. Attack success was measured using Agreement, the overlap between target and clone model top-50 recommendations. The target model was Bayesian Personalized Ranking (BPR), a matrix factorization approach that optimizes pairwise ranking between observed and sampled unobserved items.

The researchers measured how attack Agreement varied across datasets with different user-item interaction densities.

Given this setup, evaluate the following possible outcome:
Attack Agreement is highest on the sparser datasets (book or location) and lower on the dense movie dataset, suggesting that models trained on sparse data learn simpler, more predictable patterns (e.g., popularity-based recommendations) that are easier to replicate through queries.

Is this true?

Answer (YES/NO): YES